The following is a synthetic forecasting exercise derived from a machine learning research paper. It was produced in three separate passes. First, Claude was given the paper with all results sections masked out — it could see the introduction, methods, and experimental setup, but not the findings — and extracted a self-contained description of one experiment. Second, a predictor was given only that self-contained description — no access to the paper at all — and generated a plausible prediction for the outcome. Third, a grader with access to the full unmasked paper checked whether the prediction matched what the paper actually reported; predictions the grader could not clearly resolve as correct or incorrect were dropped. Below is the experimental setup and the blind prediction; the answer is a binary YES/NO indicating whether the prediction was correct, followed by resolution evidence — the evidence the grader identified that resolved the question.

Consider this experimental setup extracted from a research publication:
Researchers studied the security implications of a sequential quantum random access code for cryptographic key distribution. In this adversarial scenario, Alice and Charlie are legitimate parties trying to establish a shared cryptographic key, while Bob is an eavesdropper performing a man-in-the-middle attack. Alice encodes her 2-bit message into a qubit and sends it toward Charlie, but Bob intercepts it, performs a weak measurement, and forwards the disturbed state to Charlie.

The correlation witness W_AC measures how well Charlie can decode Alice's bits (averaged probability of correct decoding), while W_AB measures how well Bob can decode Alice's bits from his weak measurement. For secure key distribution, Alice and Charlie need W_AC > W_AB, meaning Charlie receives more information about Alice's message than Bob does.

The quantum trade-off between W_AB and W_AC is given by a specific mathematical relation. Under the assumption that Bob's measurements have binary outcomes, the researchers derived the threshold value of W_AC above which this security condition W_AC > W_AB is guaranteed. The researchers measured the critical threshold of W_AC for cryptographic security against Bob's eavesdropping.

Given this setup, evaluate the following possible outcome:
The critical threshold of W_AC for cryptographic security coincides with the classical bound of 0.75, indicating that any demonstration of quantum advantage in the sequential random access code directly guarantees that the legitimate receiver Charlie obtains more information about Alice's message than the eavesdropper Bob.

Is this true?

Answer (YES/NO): NO